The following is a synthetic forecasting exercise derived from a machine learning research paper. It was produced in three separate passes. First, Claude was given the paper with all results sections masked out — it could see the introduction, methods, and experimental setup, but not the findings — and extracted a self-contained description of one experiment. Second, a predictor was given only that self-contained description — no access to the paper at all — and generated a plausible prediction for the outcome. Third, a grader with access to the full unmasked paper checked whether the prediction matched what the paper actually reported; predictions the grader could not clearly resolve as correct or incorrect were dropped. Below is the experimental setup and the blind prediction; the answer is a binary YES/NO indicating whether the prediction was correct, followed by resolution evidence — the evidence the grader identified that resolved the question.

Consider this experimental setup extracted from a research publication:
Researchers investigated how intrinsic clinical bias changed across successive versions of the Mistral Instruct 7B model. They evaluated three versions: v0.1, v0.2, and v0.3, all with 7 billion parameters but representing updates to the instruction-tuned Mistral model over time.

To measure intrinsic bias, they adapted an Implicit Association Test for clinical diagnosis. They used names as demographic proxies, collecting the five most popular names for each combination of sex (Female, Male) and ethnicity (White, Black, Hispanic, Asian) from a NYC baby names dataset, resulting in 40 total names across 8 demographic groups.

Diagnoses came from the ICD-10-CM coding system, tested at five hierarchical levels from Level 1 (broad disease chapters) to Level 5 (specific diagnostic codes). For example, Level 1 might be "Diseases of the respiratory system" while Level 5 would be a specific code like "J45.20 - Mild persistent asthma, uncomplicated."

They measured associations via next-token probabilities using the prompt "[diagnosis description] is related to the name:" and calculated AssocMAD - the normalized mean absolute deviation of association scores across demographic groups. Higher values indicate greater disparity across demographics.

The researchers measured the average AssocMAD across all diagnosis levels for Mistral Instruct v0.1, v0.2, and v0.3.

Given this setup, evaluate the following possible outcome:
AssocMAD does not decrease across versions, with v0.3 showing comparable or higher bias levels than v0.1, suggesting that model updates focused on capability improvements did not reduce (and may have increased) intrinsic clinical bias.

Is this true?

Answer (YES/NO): YES